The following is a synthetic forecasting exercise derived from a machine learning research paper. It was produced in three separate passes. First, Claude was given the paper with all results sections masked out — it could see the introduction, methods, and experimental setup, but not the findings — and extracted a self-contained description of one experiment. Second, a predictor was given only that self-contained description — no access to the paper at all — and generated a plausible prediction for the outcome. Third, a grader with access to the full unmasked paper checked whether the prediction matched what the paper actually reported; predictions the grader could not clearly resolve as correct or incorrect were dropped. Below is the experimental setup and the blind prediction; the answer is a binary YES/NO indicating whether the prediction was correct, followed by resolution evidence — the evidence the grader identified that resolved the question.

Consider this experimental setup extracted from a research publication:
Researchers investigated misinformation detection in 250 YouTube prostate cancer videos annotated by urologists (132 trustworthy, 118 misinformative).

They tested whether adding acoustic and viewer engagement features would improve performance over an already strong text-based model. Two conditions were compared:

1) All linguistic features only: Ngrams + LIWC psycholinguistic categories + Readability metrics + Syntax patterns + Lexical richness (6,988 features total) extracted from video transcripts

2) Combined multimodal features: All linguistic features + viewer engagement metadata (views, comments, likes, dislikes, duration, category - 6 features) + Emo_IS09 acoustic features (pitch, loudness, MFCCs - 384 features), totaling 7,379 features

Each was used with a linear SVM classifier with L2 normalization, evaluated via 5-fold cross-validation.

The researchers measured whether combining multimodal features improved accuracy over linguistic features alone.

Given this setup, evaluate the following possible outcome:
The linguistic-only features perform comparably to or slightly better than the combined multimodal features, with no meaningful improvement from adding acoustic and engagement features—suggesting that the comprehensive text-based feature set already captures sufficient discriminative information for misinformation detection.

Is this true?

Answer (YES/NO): NO